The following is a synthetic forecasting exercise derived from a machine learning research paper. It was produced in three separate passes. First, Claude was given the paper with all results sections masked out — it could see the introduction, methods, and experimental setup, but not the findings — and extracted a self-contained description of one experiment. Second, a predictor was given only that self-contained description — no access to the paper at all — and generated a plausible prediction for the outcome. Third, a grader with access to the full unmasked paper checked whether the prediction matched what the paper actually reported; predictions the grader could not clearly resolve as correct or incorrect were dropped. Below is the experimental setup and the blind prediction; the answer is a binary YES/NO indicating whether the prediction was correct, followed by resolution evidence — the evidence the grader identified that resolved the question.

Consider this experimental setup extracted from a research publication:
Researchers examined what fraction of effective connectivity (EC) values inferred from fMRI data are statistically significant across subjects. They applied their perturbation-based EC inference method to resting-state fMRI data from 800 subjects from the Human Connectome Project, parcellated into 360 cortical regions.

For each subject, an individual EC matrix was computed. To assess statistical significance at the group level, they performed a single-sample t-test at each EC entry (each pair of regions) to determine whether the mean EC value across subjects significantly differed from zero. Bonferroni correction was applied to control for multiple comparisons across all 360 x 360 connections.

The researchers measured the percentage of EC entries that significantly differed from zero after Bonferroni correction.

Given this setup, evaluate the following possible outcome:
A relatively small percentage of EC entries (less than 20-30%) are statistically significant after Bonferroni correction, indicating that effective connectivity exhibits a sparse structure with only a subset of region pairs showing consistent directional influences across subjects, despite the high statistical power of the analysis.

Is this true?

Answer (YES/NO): NO